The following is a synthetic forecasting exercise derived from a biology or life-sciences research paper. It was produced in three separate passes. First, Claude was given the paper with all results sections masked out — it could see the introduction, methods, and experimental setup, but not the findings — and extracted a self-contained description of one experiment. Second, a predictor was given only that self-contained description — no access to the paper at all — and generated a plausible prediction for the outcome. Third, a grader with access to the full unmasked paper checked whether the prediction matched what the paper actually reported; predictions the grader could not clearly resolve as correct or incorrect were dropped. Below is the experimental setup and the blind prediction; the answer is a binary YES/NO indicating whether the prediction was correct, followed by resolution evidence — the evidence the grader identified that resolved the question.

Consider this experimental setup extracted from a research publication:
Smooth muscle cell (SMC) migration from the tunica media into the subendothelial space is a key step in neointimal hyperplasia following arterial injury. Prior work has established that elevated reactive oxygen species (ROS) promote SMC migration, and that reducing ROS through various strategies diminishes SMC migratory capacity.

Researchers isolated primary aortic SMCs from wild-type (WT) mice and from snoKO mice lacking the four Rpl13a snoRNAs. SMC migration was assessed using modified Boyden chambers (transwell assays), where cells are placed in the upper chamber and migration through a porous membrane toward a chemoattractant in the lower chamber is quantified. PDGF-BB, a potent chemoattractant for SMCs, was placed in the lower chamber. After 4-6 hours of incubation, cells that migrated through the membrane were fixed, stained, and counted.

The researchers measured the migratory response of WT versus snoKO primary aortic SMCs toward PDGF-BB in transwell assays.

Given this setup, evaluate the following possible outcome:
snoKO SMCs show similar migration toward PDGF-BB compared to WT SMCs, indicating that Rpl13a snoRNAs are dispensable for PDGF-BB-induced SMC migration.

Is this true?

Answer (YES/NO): NO